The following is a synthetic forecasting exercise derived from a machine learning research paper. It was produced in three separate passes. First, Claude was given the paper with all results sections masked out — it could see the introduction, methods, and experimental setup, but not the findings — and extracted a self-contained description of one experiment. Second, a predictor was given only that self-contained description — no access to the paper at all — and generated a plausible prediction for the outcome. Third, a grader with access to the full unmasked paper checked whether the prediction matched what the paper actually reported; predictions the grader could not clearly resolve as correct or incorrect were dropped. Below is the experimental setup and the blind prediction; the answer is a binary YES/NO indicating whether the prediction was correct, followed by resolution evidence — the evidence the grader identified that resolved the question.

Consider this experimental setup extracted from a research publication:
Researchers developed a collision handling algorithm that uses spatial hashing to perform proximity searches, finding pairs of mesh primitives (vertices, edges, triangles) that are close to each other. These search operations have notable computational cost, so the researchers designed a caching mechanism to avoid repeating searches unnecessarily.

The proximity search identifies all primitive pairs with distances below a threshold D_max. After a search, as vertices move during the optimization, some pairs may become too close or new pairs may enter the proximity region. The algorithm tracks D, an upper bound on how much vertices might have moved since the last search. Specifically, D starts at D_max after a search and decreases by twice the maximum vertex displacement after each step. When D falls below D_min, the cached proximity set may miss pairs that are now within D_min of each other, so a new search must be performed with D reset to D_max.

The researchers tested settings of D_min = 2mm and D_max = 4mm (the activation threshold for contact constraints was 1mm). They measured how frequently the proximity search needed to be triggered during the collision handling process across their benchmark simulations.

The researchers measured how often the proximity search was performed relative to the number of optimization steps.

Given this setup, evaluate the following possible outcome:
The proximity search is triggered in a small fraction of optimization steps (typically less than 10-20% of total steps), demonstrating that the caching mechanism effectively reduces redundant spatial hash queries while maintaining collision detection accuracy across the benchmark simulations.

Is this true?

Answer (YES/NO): NO